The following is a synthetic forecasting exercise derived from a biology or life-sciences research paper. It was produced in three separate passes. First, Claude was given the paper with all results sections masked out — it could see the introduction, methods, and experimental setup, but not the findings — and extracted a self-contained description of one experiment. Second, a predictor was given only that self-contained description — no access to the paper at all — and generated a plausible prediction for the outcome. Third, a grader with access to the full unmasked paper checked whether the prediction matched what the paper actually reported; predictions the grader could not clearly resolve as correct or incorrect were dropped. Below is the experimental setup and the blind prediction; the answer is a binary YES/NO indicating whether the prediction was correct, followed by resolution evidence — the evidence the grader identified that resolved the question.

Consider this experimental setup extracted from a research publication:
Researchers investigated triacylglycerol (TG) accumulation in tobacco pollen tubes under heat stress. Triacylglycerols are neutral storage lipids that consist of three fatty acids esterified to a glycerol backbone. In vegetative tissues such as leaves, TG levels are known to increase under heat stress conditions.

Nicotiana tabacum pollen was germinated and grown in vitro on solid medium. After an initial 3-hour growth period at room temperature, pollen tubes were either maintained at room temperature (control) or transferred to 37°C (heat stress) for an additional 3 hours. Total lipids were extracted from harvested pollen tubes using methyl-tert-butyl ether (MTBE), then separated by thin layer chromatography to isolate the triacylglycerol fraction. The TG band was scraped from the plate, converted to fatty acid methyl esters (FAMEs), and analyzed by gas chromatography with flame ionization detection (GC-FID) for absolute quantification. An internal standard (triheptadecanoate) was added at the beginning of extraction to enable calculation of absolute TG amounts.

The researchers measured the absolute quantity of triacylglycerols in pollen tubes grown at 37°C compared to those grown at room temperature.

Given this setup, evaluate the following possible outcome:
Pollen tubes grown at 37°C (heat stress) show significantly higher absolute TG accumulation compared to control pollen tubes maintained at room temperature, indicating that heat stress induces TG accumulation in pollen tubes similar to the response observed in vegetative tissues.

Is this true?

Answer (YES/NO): YES